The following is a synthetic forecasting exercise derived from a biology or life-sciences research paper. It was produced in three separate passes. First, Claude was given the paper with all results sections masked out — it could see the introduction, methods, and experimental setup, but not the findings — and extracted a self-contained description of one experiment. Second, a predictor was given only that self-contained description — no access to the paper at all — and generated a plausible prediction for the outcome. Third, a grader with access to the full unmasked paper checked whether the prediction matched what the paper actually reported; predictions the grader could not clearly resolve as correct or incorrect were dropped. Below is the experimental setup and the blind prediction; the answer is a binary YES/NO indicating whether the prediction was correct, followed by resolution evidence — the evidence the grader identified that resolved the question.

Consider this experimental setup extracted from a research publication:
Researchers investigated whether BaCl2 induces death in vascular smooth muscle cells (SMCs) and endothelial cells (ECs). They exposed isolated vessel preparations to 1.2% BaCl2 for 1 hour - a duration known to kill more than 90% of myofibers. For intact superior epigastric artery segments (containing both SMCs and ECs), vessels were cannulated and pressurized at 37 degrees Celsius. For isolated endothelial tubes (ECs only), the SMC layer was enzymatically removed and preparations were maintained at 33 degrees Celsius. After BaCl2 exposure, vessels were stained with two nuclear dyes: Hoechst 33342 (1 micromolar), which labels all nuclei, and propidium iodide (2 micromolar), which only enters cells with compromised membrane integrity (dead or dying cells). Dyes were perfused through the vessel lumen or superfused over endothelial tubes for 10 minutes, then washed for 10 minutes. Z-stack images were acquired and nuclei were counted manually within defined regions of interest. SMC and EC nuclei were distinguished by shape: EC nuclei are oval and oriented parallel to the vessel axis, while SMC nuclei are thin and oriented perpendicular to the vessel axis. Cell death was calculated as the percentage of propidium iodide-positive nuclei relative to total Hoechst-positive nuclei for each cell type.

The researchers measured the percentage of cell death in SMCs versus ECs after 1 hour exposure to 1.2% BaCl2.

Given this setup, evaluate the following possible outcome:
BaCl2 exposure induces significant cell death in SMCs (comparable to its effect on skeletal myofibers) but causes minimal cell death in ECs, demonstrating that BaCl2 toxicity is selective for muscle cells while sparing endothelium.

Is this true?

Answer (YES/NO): NO